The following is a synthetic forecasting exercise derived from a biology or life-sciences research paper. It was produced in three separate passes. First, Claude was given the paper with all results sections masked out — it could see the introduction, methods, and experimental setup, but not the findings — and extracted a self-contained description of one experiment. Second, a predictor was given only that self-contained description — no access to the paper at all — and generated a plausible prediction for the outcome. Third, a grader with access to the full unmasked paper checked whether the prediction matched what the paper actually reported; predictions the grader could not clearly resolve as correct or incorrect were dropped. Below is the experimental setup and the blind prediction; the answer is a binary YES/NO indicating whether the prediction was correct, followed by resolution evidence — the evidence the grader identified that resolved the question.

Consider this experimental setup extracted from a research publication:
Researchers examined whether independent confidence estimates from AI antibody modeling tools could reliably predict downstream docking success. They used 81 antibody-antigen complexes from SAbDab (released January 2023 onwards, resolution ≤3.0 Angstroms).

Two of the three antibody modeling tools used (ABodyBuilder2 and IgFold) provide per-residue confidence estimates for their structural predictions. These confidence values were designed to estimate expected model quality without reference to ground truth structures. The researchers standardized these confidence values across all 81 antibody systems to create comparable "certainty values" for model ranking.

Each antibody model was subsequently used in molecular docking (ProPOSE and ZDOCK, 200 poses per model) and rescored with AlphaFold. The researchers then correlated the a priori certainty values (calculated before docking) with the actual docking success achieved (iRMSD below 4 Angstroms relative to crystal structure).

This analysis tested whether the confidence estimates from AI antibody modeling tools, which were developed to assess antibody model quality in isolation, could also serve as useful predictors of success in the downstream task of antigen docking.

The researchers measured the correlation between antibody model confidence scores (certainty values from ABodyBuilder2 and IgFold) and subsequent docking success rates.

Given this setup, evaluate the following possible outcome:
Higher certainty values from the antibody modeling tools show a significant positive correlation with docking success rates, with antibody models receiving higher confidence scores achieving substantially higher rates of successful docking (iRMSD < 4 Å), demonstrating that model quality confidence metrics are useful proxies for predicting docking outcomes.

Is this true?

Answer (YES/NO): YES